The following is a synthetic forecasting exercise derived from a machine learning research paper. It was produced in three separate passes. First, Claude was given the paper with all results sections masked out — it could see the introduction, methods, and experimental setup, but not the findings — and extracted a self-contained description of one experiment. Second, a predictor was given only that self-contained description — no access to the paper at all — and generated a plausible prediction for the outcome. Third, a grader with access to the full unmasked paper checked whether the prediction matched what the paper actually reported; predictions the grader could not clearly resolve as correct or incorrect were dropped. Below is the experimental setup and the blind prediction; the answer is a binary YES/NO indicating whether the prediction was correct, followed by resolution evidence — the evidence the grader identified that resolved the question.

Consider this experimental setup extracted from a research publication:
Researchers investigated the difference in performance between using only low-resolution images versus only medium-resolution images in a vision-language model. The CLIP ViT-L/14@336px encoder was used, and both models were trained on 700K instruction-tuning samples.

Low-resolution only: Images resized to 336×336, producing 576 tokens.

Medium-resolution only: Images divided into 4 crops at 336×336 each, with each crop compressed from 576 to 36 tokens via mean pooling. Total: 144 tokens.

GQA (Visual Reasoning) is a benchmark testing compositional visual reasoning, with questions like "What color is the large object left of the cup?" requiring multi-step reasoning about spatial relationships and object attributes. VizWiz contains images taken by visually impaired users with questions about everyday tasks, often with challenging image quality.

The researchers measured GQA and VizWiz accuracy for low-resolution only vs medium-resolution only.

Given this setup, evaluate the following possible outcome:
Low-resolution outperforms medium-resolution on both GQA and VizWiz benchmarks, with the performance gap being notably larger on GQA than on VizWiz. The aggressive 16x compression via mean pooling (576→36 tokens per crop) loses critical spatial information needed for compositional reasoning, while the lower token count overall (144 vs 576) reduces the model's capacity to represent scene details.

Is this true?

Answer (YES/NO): NO